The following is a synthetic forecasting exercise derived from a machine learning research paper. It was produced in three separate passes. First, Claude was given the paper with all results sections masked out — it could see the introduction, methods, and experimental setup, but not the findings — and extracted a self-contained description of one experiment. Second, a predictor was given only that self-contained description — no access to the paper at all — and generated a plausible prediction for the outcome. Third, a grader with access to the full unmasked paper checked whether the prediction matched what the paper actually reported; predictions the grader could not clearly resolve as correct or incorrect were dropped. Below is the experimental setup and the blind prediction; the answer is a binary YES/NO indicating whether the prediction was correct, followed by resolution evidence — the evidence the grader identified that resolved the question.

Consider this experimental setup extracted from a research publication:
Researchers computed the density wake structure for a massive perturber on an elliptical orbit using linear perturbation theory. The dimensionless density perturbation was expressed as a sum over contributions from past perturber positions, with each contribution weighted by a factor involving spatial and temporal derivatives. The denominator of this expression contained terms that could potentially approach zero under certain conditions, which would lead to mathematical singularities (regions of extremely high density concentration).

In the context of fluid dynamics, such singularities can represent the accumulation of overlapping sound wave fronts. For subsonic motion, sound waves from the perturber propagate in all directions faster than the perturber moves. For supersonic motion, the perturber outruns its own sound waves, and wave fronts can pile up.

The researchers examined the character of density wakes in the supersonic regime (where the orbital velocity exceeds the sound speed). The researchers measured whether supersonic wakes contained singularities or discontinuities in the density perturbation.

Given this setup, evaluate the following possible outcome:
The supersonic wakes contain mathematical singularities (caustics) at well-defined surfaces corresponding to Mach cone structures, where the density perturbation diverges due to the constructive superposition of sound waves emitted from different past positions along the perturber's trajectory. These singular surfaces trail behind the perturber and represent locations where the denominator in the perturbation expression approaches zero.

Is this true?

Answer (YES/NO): NO